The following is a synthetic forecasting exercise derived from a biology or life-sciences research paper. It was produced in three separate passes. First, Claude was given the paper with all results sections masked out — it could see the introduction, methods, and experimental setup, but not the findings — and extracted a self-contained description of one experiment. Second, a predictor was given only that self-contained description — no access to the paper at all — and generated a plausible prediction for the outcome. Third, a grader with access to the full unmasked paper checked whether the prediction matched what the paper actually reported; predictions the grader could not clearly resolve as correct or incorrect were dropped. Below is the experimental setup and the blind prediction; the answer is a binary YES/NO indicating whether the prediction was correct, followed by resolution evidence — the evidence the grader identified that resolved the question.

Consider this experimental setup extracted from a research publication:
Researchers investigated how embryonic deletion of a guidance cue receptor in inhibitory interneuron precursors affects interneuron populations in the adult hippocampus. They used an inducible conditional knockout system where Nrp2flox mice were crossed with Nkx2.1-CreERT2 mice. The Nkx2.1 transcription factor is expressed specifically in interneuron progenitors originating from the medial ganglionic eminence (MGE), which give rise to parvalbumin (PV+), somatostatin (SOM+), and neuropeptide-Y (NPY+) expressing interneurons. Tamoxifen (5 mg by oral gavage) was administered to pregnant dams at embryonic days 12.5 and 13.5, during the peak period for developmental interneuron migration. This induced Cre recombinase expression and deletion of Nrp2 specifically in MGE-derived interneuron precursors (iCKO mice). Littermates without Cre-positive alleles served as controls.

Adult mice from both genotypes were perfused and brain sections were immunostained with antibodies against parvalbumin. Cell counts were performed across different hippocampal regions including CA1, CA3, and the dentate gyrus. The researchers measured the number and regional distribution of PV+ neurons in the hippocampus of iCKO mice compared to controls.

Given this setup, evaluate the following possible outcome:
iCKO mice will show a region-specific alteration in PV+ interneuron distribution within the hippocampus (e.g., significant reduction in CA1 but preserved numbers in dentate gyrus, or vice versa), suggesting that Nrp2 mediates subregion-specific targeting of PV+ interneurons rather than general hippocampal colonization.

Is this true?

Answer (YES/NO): YES